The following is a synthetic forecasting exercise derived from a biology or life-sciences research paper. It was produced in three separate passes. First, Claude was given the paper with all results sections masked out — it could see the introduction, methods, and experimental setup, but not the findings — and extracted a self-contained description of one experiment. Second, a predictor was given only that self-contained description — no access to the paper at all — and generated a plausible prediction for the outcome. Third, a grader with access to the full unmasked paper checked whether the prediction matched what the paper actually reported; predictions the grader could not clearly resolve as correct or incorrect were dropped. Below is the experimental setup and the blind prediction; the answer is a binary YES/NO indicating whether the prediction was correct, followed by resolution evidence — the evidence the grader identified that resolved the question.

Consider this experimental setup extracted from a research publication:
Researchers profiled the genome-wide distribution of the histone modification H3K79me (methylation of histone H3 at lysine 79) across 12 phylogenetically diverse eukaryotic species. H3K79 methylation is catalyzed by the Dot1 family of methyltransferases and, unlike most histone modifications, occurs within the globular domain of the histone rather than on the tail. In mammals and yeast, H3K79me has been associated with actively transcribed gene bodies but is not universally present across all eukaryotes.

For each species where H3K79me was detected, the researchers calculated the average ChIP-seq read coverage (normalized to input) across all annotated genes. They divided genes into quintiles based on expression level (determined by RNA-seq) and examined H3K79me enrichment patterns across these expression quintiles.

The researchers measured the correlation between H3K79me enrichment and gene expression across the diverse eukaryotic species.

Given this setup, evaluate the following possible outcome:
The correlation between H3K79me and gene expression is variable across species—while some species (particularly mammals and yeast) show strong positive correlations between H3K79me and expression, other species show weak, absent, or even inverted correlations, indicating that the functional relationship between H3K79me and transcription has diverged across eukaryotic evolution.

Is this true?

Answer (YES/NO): YES